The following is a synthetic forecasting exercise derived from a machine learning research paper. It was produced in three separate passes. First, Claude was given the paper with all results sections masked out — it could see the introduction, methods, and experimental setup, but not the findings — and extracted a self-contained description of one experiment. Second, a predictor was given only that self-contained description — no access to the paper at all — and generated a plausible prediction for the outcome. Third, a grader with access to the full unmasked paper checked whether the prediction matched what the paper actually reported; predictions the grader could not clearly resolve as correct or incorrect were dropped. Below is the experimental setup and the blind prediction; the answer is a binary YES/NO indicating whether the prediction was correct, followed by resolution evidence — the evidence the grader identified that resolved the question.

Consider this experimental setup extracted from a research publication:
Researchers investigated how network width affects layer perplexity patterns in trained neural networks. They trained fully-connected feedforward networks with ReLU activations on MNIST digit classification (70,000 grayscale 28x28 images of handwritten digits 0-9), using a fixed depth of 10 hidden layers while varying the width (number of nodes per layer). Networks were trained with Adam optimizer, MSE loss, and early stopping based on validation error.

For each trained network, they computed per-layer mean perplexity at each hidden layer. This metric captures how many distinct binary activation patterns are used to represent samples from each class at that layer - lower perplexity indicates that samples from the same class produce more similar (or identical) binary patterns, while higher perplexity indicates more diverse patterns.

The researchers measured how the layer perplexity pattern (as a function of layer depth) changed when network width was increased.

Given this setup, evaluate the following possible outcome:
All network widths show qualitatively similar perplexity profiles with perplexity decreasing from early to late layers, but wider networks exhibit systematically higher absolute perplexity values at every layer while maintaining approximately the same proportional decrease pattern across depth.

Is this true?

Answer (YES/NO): NO